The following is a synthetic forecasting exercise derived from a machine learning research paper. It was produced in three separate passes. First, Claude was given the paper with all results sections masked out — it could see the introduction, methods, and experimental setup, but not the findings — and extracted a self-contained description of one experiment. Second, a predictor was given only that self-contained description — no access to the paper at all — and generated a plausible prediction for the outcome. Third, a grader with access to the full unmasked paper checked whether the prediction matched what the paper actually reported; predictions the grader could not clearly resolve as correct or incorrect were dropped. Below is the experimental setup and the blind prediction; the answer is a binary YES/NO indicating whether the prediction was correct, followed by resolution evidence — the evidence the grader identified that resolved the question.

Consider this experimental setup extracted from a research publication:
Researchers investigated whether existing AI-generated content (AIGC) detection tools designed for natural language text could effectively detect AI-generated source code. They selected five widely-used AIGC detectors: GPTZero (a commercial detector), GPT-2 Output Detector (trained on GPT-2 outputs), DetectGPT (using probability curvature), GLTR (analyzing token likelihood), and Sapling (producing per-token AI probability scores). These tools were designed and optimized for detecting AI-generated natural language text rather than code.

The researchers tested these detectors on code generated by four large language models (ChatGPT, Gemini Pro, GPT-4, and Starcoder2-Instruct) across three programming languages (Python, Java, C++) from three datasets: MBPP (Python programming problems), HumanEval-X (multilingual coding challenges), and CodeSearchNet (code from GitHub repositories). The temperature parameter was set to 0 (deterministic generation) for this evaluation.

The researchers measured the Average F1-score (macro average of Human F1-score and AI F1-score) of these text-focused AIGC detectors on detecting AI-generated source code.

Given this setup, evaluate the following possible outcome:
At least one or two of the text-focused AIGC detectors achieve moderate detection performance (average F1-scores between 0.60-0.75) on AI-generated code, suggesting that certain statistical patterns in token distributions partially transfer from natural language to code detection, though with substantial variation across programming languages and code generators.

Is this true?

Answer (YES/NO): NO